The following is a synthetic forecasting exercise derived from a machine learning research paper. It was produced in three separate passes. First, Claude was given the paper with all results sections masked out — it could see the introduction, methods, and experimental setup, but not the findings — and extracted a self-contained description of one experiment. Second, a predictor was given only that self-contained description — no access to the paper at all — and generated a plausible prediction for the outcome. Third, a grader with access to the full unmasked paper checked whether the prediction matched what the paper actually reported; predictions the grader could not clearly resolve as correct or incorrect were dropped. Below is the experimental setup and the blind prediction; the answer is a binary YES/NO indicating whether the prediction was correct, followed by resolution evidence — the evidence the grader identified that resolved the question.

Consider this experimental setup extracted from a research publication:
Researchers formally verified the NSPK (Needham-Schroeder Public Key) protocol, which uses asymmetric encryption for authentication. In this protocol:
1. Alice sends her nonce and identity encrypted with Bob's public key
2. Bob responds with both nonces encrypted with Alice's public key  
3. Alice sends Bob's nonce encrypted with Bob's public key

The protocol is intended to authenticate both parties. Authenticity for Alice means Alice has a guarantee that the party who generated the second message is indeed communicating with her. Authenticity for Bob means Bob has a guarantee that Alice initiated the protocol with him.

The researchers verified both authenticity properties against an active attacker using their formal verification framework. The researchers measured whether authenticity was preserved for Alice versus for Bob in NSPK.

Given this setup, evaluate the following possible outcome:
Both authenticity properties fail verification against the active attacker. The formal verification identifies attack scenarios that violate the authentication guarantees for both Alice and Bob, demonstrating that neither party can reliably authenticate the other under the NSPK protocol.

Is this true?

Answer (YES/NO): NO